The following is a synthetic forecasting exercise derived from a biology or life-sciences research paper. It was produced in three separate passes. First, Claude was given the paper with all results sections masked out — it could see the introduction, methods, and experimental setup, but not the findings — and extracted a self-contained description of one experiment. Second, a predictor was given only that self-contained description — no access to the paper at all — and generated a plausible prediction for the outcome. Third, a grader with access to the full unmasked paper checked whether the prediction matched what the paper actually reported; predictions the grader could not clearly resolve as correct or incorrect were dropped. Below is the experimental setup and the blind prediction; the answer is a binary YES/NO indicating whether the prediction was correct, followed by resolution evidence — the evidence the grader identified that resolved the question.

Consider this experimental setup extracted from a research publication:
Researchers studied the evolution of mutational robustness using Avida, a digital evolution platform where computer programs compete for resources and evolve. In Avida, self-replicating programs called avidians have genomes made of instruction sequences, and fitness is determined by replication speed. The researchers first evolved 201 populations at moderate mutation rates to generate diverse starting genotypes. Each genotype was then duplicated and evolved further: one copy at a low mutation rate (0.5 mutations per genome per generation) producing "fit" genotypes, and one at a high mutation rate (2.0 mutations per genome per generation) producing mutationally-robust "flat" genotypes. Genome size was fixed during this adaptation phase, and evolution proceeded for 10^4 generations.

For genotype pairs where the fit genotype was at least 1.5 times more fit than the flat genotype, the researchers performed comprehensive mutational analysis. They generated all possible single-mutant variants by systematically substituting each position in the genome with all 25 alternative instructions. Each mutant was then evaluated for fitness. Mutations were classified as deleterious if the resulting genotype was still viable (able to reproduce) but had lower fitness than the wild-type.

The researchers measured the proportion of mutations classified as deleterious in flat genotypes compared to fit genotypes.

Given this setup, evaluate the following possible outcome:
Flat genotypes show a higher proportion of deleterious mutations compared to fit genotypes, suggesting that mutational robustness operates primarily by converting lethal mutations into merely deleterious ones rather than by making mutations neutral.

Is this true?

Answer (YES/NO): NO